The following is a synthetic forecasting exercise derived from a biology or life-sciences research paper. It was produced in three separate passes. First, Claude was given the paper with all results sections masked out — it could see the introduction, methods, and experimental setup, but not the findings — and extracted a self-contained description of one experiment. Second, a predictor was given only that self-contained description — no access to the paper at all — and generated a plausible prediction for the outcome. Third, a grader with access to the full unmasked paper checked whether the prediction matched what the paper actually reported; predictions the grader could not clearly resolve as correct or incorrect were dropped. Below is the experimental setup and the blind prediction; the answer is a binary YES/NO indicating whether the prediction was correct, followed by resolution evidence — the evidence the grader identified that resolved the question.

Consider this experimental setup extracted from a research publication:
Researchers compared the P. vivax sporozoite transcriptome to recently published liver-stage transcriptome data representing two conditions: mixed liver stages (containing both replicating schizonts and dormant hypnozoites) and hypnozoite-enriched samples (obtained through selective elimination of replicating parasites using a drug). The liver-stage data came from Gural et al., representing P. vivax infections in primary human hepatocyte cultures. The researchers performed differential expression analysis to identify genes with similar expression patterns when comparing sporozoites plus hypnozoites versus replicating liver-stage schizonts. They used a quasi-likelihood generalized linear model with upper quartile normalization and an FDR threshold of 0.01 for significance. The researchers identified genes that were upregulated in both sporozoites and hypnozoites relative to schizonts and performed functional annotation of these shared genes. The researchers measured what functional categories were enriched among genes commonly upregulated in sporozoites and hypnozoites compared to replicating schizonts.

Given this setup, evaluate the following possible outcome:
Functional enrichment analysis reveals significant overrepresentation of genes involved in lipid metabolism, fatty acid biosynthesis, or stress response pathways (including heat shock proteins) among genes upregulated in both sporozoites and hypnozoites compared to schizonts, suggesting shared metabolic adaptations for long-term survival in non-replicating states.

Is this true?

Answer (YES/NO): NO